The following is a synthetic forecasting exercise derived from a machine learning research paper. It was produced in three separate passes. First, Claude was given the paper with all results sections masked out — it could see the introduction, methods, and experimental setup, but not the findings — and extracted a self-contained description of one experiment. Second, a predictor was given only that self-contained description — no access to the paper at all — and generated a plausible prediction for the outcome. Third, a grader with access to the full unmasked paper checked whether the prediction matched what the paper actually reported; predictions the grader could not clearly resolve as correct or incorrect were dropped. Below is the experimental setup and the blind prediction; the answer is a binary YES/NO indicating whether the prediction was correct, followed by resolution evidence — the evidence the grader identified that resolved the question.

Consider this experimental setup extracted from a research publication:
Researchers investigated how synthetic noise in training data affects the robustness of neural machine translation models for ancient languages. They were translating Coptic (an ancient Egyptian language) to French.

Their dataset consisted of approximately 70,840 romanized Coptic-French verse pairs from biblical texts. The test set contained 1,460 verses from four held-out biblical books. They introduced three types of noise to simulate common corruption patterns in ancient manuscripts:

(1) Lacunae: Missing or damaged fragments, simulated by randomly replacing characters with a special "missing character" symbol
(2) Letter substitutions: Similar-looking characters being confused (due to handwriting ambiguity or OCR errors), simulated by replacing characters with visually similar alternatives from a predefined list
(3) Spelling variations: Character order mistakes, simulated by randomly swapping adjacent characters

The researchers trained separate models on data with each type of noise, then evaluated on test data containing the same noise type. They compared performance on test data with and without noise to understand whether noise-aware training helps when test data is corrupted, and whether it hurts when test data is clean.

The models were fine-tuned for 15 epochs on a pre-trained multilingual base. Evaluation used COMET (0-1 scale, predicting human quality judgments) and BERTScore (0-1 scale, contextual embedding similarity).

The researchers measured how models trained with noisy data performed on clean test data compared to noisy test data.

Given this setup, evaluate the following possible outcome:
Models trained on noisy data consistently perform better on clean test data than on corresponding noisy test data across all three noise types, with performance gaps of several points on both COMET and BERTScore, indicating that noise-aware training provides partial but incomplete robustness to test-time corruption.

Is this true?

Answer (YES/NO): NO